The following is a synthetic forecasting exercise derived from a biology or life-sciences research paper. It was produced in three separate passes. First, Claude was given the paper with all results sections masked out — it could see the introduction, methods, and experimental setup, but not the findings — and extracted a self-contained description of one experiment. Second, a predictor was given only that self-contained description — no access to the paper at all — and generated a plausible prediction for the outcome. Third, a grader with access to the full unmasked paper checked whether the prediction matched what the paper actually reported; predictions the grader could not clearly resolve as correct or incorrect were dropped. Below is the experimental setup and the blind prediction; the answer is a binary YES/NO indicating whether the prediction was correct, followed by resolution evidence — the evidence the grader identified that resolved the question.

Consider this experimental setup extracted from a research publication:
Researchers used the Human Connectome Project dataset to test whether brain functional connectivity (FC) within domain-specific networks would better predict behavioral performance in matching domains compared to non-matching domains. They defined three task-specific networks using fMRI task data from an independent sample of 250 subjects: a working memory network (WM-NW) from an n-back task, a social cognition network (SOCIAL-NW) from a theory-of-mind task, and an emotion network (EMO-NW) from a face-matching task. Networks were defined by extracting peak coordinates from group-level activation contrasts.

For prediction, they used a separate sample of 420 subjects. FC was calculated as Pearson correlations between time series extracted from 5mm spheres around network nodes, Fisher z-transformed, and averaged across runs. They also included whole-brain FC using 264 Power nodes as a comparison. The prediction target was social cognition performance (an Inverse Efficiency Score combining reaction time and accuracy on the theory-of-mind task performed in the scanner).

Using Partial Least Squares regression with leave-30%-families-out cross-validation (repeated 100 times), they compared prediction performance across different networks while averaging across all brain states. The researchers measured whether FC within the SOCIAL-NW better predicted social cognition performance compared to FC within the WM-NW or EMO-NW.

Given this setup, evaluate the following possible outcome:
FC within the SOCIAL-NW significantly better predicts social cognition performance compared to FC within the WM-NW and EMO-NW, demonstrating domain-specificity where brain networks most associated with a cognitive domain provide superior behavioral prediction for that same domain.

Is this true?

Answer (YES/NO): NO